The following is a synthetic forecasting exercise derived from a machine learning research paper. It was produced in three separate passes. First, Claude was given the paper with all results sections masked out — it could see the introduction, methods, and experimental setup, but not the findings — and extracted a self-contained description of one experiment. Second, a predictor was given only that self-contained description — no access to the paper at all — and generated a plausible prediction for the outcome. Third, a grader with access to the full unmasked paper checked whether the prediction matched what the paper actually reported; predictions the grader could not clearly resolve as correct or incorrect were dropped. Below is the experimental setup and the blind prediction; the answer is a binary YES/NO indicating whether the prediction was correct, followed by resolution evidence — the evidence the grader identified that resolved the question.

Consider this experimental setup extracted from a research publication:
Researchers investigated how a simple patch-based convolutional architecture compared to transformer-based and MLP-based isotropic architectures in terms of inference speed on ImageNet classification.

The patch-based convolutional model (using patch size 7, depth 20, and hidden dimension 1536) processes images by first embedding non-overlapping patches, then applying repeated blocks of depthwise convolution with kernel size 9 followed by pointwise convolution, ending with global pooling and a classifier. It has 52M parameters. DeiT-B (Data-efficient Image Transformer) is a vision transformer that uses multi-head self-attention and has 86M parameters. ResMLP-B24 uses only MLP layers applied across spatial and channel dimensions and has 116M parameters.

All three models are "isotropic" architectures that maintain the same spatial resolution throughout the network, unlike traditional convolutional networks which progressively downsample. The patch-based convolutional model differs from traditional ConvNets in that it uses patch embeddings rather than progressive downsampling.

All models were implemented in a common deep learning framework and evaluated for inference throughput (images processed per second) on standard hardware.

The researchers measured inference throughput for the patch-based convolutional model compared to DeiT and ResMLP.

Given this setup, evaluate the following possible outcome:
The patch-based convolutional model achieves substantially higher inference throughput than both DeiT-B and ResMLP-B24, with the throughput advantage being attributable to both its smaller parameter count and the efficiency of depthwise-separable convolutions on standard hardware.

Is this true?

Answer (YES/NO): NO